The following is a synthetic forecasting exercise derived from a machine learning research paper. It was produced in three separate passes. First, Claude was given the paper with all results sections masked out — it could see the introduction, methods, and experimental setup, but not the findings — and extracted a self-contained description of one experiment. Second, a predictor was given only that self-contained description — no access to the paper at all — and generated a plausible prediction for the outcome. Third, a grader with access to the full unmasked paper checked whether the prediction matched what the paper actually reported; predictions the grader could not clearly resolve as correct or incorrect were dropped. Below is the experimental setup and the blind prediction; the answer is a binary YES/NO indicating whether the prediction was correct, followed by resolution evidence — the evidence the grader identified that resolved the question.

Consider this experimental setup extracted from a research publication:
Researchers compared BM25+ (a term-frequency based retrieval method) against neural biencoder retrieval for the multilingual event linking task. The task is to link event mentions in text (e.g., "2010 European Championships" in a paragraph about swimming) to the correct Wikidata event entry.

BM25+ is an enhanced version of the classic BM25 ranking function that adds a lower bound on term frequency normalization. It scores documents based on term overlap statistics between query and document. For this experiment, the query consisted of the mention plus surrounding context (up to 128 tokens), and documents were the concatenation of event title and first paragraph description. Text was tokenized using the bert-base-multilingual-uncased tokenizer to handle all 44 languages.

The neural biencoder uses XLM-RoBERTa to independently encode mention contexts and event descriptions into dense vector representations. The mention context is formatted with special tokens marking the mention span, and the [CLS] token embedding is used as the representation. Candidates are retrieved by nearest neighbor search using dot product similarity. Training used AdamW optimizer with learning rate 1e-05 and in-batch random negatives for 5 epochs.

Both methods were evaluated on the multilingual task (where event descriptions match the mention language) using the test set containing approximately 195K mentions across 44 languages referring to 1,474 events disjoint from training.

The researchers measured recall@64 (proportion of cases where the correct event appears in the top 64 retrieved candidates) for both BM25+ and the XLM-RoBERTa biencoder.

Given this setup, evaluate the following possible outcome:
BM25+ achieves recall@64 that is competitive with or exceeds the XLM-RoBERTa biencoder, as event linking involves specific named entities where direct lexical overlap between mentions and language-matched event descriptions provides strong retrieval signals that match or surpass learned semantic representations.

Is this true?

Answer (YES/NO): NO